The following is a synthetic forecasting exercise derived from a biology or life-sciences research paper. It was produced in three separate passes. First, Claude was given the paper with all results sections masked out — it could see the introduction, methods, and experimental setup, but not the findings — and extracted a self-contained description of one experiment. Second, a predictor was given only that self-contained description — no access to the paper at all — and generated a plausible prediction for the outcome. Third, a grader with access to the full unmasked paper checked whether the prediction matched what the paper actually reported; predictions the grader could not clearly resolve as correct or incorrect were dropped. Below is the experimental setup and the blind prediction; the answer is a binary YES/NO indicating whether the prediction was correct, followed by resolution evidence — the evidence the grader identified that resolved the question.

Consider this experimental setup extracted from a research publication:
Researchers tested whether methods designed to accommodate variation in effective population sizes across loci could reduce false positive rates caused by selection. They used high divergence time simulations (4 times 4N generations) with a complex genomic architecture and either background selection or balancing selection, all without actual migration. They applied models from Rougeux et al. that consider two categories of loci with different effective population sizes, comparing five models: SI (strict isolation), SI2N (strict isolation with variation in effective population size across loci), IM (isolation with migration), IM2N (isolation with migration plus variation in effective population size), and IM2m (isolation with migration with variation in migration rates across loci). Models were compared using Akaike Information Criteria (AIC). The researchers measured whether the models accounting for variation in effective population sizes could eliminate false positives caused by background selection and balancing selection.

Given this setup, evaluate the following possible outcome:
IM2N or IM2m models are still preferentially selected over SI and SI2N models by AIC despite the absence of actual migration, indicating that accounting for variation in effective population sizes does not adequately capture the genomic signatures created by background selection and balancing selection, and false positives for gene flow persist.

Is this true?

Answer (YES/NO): YES